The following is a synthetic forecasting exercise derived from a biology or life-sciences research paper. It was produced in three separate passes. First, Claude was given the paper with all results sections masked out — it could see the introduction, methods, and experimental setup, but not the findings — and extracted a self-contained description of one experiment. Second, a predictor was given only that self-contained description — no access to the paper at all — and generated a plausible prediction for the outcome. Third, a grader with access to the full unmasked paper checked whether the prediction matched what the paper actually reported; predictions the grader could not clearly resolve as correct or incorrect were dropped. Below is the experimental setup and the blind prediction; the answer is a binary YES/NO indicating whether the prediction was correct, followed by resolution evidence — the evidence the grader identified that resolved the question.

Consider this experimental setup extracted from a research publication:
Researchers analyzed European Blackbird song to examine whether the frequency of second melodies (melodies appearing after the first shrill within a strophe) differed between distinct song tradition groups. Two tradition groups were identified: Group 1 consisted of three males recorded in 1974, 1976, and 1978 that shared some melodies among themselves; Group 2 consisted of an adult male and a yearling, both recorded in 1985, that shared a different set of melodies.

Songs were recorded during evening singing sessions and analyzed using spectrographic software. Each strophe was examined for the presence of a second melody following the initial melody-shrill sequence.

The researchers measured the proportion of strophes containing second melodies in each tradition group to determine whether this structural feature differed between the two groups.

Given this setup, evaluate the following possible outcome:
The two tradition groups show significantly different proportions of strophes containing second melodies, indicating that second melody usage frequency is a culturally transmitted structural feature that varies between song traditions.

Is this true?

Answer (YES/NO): NO